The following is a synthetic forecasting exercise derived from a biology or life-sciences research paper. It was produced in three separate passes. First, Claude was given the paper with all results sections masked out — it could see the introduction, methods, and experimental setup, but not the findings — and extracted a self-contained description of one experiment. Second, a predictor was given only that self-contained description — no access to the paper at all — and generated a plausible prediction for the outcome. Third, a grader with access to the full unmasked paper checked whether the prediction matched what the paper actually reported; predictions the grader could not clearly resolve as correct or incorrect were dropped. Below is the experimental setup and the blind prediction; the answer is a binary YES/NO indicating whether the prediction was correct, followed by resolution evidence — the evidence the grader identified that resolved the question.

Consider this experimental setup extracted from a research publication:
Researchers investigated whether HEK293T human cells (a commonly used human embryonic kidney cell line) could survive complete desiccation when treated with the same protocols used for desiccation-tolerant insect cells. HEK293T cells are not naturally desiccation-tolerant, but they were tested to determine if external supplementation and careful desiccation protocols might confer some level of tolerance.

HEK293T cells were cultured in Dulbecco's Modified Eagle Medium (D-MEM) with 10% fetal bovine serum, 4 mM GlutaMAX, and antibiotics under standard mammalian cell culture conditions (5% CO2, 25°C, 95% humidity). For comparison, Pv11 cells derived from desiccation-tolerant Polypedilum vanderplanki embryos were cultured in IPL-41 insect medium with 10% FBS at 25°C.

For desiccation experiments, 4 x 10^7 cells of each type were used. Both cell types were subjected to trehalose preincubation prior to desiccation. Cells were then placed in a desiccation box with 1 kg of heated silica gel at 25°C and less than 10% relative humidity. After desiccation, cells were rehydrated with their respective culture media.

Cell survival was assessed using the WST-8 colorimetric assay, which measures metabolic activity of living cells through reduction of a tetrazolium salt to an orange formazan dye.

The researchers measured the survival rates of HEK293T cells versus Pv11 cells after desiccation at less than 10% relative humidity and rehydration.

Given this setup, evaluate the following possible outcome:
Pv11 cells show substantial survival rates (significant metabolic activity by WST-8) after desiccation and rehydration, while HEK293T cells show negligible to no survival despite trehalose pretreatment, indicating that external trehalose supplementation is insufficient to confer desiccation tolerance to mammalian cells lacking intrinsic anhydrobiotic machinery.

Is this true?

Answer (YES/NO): YES